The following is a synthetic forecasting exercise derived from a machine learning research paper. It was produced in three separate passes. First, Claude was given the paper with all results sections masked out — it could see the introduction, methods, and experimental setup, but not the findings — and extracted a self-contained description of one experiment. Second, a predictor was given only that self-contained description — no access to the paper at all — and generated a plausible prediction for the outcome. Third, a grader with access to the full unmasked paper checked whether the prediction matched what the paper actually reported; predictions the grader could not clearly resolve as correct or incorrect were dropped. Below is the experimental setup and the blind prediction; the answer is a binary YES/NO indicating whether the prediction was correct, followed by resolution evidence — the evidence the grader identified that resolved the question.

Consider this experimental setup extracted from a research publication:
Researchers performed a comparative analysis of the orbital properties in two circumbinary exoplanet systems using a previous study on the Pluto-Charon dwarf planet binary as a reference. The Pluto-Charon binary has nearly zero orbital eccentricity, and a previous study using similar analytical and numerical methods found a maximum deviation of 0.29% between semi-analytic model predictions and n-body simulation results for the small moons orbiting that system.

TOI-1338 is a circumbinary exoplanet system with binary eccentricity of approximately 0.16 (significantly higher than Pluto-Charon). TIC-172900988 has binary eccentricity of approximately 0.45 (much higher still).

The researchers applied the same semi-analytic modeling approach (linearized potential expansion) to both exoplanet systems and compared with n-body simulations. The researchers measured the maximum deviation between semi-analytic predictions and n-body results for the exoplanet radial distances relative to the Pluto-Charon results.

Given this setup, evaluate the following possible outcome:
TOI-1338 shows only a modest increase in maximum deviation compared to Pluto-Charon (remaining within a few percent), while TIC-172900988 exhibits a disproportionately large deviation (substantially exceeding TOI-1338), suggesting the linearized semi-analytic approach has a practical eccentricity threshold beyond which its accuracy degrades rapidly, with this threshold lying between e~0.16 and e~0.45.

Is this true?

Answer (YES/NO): NO